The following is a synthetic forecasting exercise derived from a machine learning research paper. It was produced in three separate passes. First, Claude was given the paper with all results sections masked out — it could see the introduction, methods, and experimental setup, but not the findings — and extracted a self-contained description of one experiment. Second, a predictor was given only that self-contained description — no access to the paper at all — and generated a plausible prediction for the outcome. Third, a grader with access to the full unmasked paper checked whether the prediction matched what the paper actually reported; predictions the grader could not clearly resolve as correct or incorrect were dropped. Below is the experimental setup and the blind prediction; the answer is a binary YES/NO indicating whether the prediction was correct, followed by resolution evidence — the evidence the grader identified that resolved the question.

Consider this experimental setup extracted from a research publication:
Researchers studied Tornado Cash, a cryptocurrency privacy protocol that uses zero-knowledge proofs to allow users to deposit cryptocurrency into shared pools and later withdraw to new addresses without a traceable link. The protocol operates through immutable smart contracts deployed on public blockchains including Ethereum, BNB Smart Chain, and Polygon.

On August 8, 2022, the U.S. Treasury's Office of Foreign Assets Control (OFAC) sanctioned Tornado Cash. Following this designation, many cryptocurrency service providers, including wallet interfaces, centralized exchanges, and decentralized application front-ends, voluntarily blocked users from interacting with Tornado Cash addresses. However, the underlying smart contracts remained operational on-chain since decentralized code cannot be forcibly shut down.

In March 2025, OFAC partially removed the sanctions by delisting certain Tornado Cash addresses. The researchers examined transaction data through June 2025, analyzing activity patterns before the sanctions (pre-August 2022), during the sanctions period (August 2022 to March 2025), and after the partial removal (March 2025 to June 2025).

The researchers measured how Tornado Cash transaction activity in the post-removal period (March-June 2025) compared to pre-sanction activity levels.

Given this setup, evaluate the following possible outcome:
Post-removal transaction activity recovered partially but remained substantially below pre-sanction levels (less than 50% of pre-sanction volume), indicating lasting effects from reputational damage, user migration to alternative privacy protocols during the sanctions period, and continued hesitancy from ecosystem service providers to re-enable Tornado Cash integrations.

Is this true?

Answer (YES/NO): NO